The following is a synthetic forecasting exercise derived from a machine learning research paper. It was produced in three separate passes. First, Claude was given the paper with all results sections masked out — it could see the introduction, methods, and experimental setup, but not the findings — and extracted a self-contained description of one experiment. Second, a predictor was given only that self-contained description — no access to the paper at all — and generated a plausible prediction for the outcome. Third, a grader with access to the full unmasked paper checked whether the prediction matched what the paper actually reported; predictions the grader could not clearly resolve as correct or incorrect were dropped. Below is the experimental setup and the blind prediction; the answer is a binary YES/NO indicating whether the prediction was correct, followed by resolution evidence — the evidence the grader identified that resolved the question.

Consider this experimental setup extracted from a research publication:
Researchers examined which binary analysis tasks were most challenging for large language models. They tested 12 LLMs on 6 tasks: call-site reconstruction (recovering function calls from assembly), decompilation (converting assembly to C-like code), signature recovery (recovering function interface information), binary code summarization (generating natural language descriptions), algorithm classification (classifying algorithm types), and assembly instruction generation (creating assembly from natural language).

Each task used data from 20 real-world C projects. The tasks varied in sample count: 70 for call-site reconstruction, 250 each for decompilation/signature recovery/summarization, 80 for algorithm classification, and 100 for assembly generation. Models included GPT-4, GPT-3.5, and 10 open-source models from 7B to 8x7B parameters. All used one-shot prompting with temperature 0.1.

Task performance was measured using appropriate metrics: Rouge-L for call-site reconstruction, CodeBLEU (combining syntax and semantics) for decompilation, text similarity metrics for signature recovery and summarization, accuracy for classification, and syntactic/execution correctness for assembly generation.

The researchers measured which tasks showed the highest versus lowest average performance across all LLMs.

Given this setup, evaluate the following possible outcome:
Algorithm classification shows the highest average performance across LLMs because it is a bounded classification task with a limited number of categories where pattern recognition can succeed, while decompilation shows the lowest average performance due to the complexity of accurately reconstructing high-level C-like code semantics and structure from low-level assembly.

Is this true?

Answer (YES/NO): NO